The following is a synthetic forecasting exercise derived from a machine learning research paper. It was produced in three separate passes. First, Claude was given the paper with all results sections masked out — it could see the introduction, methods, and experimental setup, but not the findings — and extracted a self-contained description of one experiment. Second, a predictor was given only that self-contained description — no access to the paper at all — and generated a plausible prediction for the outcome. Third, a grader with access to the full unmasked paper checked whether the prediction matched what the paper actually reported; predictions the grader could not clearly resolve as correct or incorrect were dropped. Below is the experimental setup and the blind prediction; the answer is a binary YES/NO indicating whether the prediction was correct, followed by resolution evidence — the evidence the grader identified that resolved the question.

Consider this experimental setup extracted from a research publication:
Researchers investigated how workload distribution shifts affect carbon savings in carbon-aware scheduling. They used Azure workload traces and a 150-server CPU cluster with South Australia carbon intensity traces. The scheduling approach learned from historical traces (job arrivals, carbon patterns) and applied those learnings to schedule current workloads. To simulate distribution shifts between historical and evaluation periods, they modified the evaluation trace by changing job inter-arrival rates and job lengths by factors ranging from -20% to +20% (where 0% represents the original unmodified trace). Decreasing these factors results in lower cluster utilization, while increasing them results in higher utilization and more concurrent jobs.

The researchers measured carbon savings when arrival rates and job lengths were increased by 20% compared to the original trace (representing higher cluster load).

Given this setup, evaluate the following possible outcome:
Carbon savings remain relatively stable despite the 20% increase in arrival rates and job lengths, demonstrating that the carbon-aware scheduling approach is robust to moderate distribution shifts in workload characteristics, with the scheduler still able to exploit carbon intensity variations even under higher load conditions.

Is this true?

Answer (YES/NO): NO